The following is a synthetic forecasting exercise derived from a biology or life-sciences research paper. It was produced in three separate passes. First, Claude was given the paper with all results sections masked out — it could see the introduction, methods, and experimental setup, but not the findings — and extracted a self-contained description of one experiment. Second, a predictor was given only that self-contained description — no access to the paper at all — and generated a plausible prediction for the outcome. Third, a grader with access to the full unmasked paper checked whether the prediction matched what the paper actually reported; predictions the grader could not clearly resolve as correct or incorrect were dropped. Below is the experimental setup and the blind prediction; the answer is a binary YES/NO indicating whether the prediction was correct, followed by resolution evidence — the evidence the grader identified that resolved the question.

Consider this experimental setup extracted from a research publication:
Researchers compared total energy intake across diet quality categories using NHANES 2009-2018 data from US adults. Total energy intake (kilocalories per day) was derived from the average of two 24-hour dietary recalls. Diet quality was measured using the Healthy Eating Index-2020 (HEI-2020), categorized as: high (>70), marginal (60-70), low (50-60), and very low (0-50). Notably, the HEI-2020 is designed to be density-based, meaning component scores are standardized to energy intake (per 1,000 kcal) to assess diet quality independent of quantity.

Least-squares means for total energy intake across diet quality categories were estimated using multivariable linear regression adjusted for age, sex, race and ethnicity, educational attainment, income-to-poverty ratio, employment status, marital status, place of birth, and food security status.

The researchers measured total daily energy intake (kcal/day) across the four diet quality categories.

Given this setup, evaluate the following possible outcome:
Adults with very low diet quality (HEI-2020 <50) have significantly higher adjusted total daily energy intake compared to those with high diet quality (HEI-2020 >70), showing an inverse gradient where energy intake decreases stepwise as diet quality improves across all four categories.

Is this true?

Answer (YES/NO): YES